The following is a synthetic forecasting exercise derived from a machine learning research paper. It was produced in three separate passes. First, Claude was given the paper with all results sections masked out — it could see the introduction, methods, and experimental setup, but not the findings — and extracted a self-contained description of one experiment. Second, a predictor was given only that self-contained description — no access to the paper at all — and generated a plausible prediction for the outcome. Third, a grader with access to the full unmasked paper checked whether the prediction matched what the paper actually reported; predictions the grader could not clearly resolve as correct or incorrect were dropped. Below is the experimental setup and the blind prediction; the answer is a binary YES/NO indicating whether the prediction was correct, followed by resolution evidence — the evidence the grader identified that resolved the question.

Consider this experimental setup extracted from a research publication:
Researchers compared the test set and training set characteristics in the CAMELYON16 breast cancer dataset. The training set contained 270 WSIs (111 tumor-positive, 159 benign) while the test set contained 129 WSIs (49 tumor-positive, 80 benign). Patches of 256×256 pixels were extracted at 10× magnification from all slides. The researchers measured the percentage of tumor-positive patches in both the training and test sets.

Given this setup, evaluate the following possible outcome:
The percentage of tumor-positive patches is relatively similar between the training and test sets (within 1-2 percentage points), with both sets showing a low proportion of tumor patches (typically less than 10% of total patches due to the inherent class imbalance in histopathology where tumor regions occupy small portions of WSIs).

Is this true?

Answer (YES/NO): YES